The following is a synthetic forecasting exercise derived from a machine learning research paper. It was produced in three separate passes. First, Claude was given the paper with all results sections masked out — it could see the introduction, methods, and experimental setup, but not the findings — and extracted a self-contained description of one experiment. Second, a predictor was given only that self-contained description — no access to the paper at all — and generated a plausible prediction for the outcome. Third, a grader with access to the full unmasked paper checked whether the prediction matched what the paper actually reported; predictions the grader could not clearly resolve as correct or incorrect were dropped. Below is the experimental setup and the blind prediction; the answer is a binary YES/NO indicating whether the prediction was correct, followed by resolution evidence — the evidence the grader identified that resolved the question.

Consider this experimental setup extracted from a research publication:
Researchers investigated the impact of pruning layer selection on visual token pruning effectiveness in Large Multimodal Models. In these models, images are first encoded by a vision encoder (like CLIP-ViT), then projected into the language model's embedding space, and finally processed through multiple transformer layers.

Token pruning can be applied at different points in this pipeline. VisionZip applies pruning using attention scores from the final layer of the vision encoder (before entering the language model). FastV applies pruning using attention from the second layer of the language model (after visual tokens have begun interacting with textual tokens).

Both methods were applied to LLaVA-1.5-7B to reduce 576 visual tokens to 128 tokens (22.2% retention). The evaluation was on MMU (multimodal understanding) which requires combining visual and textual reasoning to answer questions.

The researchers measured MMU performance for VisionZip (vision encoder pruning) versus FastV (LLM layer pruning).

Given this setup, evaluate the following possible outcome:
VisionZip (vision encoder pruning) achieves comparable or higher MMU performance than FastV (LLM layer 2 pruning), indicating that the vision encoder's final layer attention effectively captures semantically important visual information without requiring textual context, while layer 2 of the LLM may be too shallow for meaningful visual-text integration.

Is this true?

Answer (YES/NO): YES